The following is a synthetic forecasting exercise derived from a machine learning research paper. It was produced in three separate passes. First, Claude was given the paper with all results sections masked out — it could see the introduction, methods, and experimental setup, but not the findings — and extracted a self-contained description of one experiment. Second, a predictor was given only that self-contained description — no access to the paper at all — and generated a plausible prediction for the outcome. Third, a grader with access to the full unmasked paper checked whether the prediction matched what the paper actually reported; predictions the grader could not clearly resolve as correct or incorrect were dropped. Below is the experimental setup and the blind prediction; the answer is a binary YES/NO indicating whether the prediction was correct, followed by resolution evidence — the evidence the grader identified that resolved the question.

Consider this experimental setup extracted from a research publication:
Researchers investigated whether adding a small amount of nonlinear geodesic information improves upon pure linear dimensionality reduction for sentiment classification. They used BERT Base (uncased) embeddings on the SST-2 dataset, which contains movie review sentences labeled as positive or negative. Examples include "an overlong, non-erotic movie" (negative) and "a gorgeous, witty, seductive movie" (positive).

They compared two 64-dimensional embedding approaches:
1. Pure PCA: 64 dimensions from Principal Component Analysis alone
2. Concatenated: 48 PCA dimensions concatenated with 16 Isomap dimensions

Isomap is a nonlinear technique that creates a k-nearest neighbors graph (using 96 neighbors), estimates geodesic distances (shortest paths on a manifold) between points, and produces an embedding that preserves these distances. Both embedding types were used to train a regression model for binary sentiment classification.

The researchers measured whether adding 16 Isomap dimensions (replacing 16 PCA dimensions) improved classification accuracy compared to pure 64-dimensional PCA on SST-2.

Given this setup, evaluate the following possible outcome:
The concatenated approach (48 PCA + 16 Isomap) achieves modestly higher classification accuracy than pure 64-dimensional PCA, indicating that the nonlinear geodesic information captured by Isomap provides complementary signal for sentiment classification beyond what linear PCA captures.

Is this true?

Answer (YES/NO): YES